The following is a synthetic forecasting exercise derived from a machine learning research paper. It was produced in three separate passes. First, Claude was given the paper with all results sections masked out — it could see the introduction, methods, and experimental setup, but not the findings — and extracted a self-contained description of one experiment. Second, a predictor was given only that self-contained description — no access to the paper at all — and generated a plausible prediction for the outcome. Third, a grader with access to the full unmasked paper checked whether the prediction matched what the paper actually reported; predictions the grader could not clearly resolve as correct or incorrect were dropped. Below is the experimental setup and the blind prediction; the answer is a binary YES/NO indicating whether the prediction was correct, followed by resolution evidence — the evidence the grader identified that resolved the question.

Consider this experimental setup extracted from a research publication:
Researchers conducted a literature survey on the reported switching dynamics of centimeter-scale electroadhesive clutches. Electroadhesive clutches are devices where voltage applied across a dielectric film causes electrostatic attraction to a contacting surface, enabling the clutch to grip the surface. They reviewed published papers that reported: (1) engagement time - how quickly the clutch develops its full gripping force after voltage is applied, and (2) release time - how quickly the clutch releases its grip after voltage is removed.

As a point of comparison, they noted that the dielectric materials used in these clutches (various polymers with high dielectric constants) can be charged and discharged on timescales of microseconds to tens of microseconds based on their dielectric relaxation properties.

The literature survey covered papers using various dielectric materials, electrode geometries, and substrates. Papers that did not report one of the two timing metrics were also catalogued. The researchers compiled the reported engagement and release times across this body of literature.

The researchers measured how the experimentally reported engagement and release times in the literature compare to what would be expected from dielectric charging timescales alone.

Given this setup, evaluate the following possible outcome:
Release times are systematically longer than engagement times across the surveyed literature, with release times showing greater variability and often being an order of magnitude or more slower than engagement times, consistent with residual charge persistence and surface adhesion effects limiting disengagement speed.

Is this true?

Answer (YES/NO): NO